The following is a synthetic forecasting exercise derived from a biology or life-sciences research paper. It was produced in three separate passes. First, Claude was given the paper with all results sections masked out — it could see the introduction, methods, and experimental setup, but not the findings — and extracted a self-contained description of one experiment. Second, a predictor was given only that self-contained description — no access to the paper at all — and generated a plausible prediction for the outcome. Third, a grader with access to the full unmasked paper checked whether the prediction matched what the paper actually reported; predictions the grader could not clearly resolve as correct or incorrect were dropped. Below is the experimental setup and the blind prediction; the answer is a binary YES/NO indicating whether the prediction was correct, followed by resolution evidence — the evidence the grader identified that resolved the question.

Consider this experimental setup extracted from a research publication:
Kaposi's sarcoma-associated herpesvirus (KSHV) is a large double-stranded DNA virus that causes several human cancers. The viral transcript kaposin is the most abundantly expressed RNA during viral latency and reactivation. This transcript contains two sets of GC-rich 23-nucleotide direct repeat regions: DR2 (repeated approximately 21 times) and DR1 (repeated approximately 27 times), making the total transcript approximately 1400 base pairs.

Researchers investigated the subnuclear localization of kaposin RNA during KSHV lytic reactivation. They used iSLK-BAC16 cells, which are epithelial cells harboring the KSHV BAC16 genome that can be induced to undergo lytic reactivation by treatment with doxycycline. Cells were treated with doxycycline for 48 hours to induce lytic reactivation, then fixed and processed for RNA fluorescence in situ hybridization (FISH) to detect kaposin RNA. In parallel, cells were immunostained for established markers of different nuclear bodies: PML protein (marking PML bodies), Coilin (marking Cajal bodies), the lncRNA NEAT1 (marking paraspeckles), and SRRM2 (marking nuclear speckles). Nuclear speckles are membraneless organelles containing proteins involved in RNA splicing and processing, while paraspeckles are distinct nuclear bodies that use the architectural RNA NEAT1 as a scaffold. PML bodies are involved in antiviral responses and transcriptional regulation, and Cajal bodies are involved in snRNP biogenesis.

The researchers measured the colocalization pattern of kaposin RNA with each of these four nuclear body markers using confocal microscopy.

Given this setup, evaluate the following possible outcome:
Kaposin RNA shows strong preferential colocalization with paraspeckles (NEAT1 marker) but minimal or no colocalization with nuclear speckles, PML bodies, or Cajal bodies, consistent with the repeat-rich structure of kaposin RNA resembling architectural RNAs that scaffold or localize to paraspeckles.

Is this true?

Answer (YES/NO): NO